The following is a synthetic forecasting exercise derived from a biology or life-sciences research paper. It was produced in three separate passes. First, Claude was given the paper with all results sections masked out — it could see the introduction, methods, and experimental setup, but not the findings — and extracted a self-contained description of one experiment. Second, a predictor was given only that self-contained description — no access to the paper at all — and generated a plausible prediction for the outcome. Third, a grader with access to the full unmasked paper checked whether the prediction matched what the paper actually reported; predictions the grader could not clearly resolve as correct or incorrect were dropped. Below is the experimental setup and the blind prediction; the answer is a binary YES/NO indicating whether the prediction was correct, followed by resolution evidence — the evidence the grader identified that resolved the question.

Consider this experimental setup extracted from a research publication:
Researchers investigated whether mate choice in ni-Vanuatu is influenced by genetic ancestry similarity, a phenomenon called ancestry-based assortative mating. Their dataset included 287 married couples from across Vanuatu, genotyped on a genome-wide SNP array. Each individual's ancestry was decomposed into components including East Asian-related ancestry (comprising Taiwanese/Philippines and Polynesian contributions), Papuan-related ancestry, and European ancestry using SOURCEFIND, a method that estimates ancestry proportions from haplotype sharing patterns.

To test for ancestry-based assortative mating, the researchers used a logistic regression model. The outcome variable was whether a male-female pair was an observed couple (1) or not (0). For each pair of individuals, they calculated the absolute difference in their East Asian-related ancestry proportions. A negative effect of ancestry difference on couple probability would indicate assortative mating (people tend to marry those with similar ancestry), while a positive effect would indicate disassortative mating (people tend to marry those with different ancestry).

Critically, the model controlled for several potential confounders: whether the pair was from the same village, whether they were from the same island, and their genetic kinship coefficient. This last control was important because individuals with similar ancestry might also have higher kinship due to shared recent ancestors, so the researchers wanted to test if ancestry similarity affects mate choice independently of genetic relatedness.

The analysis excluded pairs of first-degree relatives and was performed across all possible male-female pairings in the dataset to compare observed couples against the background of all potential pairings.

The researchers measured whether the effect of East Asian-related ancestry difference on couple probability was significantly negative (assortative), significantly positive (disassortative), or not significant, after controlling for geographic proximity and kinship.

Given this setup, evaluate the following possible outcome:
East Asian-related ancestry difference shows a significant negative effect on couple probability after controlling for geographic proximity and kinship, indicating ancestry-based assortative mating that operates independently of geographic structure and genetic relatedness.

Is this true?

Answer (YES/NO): YES